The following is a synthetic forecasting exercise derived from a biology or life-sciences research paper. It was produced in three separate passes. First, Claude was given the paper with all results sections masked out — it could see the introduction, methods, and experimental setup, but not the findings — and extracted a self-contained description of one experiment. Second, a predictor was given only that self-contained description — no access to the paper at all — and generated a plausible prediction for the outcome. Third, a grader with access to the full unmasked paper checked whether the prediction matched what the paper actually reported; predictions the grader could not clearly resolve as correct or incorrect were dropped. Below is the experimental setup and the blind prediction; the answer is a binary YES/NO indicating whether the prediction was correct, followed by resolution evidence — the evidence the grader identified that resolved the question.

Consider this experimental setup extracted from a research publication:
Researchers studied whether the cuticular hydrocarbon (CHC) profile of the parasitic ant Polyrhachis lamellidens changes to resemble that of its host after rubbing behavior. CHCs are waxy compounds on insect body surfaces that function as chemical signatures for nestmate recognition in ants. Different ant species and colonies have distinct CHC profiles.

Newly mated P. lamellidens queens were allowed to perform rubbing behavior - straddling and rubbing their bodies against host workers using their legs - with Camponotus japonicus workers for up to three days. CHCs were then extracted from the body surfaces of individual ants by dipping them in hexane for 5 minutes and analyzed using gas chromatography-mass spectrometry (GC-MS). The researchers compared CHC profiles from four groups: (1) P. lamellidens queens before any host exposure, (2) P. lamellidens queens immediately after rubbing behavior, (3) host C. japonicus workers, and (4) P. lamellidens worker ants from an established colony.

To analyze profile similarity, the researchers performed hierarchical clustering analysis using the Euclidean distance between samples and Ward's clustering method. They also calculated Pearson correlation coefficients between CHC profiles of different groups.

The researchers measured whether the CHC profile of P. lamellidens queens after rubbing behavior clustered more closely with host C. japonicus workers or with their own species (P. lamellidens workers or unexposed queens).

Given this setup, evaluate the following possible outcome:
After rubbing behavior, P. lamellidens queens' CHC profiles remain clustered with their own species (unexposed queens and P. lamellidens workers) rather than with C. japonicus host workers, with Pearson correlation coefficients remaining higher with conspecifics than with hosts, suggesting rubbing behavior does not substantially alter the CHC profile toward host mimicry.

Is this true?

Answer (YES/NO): NO